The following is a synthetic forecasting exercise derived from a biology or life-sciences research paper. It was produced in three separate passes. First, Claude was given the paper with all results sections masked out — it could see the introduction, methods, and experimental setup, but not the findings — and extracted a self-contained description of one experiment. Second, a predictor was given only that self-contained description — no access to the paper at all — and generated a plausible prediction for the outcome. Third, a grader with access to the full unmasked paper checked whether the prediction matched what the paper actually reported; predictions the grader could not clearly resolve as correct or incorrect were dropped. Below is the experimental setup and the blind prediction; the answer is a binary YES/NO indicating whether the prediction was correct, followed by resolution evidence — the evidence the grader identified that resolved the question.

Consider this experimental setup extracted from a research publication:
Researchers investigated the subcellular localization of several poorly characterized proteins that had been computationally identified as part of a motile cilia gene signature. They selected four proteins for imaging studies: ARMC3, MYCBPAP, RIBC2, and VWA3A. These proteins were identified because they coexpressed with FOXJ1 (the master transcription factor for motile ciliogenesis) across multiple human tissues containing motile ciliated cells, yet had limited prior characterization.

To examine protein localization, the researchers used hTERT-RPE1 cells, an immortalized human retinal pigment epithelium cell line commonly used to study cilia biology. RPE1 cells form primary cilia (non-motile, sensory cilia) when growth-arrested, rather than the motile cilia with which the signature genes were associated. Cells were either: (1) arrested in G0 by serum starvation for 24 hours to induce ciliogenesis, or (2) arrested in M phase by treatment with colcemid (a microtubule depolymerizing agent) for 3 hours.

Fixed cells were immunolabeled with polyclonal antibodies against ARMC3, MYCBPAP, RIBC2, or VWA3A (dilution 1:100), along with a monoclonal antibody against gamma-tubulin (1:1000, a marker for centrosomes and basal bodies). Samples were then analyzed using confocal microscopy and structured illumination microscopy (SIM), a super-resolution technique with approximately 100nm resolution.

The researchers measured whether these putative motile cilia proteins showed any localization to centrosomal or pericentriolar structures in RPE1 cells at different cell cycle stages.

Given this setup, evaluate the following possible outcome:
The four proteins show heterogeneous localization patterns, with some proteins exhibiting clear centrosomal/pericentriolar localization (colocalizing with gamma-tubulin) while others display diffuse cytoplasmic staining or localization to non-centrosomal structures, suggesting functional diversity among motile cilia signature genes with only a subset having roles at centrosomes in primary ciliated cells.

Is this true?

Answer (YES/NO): YES